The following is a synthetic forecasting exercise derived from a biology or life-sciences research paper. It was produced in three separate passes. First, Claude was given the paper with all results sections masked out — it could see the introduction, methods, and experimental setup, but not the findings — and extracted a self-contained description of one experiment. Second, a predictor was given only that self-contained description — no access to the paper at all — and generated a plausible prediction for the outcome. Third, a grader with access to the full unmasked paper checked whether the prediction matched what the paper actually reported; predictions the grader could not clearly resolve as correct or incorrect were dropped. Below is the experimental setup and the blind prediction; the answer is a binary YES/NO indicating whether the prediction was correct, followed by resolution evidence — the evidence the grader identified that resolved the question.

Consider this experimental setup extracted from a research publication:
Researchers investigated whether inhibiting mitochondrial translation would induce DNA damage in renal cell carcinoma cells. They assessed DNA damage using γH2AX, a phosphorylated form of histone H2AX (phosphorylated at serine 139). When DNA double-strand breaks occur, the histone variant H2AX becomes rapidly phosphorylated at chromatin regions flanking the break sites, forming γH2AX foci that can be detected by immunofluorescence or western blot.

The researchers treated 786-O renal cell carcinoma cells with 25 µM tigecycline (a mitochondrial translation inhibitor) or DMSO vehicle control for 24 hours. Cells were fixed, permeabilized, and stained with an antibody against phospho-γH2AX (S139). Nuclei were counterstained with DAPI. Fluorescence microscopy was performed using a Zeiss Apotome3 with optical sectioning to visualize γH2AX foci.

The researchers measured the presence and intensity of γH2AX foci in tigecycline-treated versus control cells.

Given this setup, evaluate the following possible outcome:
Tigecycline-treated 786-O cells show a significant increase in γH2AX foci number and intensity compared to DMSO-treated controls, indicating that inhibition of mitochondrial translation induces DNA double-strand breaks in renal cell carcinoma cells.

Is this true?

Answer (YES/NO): YES